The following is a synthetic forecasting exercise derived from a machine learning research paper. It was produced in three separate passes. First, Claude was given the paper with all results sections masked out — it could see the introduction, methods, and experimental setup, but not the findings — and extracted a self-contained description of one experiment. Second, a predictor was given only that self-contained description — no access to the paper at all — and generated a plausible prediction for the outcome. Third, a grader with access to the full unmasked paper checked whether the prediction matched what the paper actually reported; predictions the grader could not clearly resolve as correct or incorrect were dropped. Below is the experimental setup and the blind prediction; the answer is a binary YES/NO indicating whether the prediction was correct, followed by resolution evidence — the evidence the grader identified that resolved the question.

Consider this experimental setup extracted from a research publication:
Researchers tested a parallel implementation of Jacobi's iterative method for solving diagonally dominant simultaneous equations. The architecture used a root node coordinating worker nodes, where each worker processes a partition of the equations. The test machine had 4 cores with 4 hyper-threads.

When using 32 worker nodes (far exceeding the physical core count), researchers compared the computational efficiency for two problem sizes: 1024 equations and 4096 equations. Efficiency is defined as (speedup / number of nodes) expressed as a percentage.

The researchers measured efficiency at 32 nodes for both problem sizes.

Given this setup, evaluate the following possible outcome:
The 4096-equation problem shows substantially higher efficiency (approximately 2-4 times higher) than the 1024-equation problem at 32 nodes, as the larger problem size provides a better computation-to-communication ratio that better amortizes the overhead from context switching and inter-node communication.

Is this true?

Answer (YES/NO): NO